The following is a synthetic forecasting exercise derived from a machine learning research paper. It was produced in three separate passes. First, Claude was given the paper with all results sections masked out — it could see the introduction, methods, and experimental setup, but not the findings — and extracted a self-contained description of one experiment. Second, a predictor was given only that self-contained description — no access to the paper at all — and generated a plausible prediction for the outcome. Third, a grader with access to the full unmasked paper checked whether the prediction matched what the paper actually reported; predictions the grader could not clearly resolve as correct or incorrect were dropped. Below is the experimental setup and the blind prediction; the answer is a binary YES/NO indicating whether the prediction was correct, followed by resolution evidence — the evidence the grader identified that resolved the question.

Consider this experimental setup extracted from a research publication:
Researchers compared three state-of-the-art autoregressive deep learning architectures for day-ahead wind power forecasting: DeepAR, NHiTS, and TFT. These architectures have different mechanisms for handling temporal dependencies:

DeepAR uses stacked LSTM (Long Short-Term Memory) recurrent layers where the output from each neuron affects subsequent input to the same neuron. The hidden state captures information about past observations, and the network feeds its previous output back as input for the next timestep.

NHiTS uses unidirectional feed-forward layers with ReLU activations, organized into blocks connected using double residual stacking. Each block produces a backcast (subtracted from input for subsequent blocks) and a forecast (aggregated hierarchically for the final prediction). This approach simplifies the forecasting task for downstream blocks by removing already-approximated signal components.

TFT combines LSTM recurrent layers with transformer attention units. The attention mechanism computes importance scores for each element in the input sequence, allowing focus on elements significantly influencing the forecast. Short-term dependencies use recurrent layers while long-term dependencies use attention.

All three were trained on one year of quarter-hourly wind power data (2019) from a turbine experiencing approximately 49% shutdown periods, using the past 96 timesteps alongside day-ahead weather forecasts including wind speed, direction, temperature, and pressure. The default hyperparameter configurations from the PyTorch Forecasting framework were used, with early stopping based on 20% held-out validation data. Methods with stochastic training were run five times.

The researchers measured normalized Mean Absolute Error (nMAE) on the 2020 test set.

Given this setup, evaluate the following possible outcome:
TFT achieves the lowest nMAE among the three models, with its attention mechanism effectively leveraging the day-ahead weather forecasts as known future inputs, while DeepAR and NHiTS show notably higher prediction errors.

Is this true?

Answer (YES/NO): NO